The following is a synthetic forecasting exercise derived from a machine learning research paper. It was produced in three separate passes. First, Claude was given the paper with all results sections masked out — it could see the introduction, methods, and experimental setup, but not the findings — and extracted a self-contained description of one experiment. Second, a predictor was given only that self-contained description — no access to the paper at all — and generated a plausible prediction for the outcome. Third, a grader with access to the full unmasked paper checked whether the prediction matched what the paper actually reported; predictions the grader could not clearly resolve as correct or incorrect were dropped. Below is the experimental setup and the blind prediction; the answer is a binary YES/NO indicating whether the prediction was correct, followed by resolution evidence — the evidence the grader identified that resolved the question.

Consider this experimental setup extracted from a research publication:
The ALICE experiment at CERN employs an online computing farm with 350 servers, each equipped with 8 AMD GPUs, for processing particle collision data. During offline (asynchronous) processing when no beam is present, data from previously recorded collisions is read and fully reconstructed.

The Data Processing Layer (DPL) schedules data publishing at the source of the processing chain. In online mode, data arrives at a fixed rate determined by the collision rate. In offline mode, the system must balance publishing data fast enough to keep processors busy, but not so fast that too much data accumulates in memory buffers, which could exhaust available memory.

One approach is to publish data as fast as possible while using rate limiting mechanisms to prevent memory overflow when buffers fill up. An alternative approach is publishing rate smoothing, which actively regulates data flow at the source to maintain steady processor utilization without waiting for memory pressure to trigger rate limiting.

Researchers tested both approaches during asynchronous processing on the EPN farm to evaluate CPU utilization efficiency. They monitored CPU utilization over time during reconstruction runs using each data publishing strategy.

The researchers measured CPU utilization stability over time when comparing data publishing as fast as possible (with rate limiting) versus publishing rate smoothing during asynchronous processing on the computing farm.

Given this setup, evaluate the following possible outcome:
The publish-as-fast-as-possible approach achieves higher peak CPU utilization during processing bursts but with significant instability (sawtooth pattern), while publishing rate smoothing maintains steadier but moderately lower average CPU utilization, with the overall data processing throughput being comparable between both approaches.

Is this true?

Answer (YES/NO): NO